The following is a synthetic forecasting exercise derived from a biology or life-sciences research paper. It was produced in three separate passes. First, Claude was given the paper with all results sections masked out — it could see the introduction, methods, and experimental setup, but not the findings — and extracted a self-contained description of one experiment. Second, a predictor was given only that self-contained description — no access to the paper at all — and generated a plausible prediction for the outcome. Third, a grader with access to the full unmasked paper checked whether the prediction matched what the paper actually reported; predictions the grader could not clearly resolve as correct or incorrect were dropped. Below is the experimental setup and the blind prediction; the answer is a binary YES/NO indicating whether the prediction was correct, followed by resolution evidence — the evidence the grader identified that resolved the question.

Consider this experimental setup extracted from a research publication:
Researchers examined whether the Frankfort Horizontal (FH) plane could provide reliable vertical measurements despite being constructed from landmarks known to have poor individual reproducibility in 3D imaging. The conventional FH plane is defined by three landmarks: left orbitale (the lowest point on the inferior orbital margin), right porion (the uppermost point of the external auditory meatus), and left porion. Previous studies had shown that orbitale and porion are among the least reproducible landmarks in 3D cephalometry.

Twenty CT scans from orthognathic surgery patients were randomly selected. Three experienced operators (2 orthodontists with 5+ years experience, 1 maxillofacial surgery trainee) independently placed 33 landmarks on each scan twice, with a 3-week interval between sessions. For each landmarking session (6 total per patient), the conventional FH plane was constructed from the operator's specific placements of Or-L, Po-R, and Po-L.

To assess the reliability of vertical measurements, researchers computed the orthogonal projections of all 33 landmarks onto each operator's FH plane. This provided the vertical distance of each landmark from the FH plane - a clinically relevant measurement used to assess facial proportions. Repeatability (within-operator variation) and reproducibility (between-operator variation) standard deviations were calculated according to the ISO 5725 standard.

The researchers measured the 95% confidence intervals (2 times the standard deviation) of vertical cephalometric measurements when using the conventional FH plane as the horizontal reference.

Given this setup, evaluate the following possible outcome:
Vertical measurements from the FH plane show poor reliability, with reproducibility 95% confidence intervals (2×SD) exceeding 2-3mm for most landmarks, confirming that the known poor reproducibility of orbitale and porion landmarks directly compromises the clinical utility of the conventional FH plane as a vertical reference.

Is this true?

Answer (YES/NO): NO